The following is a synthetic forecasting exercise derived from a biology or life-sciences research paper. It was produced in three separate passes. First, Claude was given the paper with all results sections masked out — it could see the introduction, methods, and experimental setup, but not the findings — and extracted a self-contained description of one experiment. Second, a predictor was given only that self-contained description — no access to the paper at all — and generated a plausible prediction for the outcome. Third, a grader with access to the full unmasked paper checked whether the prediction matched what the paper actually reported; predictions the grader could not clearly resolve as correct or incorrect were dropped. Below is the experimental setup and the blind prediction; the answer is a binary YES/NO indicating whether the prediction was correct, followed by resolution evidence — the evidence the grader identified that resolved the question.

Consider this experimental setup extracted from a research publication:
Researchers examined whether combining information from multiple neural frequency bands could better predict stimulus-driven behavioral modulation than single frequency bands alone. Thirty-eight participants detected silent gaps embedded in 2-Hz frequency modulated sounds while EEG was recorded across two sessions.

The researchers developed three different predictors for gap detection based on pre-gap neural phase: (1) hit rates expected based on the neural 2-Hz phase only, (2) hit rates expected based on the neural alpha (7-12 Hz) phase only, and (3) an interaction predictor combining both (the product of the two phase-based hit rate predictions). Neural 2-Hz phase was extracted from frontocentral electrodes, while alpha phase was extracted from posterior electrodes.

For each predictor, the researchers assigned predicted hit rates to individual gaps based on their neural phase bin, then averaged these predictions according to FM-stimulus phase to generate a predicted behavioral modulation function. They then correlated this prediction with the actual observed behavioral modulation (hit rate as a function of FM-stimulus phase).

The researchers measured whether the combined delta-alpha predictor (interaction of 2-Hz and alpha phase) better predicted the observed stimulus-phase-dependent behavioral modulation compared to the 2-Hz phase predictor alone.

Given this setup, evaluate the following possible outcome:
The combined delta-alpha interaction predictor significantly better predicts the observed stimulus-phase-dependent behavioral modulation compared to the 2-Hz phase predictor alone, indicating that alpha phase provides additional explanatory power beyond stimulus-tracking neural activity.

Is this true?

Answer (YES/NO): NO